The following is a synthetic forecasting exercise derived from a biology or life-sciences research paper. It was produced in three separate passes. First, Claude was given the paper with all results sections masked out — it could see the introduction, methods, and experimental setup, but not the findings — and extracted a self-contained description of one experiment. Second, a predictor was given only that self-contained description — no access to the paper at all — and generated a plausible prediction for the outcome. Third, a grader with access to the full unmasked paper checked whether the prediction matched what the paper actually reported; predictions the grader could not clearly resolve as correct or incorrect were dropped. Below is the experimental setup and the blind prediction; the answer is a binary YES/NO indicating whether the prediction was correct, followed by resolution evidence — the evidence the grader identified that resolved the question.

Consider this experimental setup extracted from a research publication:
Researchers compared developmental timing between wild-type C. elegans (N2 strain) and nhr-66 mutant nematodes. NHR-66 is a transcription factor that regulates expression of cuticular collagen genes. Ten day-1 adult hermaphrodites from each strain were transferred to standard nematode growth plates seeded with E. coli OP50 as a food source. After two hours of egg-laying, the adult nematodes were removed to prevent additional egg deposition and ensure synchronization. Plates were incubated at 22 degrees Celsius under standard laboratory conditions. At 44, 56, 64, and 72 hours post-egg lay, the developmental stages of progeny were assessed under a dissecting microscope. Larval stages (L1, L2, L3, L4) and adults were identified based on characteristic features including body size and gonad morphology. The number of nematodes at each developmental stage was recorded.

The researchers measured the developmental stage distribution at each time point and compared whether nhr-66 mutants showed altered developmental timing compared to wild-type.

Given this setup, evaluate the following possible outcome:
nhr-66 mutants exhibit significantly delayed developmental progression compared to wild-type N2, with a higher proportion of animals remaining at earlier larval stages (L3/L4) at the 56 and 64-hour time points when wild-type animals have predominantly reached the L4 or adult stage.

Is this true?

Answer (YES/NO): NO